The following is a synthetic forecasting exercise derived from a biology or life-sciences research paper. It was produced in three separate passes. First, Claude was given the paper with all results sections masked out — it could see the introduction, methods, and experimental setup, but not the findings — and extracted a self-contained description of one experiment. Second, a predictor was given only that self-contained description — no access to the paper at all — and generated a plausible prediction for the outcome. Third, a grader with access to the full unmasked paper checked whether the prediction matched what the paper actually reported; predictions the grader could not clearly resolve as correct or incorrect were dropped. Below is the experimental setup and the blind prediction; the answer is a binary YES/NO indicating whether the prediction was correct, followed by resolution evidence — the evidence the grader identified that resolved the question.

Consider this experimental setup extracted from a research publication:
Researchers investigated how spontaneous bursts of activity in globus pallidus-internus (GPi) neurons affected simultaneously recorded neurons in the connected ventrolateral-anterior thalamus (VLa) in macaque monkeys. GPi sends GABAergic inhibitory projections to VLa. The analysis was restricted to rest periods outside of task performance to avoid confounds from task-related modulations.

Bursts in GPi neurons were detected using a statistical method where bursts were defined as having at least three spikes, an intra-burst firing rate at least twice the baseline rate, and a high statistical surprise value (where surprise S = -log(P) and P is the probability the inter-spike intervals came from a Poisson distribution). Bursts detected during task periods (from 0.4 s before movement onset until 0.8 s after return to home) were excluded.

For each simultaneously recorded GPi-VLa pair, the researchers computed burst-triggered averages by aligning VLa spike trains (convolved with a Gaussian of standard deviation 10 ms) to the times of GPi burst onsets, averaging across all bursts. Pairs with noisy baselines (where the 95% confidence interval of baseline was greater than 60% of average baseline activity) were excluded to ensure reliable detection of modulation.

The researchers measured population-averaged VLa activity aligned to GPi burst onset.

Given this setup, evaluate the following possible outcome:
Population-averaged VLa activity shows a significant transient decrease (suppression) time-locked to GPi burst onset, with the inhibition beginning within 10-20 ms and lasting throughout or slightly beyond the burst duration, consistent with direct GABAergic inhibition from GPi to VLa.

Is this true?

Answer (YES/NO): NO